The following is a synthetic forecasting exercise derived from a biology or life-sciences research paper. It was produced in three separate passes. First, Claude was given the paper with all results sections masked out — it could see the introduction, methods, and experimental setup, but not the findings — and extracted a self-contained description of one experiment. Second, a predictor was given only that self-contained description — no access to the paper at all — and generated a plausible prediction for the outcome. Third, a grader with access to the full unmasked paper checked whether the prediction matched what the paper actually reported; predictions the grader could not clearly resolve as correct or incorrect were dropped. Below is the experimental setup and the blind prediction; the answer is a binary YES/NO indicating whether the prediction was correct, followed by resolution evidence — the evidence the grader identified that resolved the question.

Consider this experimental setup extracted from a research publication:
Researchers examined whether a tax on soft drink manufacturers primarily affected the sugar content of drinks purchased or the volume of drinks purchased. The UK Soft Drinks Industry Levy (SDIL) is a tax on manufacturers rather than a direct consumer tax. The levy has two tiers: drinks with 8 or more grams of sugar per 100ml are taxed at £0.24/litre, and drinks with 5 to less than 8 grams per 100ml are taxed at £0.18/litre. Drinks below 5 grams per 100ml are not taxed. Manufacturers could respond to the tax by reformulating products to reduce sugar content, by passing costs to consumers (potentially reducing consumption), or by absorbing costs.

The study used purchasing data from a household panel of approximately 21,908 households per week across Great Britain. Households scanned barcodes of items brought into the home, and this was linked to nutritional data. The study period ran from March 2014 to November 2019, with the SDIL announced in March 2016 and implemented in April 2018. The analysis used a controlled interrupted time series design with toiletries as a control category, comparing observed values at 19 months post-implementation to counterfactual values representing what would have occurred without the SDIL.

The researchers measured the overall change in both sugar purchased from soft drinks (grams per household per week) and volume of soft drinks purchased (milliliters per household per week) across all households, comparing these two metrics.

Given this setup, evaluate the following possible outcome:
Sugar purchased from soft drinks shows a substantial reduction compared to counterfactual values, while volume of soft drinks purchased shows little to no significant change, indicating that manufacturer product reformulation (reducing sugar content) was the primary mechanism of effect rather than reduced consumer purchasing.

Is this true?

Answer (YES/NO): YES